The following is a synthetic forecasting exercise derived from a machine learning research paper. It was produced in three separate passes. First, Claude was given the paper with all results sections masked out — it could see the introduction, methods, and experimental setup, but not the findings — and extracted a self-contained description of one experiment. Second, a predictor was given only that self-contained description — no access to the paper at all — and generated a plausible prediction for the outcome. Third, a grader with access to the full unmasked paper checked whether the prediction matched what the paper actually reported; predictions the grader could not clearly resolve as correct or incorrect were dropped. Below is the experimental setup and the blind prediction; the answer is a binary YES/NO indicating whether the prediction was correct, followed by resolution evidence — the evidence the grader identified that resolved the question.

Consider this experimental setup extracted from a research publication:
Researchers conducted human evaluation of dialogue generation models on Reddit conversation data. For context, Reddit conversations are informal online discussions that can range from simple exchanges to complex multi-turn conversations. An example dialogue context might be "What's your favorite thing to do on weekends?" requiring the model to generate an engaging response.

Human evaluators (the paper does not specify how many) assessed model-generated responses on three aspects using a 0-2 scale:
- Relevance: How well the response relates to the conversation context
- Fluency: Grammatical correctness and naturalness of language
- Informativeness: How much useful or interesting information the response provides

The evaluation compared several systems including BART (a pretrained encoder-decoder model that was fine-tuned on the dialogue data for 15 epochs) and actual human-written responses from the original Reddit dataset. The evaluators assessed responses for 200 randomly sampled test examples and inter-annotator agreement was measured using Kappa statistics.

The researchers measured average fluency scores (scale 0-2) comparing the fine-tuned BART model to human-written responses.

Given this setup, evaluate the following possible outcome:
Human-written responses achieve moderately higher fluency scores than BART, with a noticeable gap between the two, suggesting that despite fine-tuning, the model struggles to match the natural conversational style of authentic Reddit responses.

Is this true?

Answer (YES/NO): YES